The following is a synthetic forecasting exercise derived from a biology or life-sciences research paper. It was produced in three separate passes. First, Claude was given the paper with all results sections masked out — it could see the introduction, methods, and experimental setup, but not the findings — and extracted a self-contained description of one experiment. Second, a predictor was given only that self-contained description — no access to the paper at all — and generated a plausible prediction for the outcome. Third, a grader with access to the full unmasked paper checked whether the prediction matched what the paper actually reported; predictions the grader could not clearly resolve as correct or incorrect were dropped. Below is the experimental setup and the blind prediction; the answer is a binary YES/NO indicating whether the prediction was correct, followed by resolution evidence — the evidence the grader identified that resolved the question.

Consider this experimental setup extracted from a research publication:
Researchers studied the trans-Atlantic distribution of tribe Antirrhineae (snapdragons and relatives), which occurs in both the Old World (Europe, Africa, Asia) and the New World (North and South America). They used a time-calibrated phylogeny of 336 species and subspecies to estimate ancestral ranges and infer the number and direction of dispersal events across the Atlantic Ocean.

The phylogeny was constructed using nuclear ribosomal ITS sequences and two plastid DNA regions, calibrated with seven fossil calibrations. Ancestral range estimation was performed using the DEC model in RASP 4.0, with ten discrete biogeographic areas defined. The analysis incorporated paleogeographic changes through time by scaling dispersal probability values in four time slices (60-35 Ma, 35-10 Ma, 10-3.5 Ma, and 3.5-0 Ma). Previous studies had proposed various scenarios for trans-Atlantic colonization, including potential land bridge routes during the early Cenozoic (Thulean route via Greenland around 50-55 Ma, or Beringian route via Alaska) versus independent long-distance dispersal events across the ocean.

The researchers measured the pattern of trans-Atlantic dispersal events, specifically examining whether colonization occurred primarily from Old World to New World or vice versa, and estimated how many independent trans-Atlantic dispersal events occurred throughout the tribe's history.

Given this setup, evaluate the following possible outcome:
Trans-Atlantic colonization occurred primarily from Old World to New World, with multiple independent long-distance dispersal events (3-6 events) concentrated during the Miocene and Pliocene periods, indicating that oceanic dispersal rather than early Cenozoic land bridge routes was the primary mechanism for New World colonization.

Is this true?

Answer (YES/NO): YES